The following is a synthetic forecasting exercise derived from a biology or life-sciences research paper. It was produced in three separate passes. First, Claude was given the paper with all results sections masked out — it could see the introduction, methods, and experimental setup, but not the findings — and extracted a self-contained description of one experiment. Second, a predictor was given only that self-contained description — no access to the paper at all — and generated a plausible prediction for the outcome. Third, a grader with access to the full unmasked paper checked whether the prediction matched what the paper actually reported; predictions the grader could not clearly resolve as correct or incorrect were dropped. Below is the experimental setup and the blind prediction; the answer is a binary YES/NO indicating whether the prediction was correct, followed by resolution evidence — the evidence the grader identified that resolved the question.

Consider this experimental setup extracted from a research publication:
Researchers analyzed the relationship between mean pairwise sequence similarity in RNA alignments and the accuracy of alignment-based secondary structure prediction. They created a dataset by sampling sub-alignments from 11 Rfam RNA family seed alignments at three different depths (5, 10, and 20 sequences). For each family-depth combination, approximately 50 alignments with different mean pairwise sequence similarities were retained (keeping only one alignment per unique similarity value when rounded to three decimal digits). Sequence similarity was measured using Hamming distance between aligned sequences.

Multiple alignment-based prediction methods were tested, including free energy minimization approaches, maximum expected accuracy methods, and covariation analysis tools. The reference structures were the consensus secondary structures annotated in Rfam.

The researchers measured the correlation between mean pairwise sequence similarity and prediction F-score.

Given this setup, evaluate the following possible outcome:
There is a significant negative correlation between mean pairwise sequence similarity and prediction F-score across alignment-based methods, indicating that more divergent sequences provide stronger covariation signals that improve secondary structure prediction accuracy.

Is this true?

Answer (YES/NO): NO